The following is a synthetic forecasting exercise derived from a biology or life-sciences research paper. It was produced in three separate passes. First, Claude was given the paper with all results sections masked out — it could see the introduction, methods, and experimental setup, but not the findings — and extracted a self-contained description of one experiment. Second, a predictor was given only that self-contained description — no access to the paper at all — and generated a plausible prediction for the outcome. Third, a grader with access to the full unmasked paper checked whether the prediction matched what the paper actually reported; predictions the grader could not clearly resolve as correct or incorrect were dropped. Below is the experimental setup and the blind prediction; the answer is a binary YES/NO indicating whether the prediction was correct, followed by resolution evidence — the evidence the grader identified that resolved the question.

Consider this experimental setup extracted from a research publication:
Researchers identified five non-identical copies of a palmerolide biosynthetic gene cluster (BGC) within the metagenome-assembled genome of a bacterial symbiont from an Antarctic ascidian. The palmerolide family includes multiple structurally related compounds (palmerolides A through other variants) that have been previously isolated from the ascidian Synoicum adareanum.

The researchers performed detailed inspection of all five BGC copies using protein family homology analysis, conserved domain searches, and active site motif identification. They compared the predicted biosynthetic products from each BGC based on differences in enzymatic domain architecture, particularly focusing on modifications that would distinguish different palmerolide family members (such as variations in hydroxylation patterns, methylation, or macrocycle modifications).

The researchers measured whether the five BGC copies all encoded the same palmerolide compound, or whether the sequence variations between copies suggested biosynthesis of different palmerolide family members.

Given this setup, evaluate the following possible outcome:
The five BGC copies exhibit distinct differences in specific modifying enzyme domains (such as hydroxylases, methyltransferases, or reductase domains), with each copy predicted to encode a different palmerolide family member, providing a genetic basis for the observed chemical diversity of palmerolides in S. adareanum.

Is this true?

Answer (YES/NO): NO